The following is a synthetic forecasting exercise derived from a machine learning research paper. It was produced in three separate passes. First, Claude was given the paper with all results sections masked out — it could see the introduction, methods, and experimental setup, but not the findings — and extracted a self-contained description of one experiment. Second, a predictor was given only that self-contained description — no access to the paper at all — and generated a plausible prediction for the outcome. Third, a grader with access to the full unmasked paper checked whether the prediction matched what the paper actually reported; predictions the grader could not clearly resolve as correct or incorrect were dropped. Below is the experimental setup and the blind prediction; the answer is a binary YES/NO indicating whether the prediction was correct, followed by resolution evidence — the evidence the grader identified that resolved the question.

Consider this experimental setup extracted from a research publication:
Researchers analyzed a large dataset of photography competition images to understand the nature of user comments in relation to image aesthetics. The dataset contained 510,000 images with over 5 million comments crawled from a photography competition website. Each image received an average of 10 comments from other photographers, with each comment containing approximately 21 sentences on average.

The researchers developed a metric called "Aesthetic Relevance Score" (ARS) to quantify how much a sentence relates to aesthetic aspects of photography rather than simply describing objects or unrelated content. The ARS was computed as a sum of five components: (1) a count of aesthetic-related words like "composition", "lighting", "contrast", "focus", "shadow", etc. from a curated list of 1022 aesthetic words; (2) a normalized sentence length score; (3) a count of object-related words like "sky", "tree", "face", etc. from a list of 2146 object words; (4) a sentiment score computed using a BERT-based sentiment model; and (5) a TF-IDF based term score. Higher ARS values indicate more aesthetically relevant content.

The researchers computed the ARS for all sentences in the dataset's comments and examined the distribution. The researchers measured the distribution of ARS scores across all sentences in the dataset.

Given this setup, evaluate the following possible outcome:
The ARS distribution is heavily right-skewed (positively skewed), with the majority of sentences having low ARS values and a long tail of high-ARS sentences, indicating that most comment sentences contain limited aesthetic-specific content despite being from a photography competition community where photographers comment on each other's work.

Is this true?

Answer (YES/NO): YES